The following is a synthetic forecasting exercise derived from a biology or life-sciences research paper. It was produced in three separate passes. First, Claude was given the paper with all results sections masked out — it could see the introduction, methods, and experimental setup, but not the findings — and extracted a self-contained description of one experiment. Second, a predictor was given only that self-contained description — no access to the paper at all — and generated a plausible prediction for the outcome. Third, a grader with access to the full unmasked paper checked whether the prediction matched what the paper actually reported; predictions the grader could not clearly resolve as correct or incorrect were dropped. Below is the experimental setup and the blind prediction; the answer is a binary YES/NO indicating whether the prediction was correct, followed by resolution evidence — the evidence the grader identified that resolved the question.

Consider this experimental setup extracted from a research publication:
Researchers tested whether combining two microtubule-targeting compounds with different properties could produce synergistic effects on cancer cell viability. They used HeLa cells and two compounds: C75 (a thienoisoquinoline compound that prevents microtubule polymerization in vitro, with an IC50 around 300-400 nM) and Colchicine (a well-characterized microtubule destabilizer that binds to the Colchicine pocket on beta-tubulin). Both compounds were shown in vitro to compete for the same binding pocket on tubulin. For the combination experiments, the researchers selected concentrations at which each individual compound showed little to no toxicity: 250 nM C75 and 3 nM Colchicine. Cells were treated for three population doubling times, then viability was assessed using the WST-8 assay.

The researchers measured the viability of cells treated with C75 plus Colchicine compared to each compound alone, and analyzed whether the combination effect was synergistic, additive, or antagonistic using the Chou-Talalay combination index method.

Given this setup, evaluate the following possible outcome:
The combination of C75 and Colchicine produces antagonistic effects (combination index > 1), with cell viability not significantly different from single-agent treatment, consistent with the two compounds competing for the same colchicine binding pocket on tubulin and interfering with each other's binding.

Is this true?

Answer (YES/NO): NO